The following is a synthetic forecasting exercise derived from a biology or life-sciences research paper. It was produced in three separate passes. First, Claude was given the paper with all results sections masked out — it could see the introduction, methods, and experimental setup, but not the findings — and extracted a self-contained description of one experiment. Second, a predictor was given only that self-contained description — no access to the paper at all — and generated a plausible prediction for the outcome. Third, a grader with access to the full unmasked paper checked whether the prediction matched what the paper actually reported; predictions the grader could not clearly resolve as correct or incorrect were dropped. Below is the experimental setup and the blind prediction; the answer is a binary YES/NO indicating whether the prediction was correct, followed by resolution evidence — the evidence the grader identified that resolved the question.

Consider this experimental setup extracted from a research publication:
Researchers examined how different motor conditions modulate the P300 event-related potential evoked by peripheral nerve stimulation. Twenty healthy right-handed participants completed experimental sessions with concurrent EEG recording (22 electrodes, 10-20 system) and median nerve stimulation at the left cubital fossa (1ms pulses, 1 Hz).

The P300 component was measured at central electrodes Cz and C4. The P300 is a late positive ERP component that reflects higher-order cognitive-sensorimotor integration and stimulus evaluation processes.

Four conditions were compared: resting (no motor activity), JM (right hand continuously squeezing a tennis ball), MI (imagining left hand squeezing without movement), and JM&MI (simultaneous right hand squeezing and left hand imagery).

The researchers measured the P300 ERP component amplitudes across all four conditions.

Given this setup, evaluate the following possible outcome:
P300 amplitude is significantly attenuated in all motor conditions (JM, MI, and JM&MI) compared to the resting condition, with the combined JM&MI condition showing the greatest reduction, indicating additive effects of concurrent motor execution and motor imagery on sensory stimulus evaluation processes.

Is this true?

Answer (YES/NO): NO